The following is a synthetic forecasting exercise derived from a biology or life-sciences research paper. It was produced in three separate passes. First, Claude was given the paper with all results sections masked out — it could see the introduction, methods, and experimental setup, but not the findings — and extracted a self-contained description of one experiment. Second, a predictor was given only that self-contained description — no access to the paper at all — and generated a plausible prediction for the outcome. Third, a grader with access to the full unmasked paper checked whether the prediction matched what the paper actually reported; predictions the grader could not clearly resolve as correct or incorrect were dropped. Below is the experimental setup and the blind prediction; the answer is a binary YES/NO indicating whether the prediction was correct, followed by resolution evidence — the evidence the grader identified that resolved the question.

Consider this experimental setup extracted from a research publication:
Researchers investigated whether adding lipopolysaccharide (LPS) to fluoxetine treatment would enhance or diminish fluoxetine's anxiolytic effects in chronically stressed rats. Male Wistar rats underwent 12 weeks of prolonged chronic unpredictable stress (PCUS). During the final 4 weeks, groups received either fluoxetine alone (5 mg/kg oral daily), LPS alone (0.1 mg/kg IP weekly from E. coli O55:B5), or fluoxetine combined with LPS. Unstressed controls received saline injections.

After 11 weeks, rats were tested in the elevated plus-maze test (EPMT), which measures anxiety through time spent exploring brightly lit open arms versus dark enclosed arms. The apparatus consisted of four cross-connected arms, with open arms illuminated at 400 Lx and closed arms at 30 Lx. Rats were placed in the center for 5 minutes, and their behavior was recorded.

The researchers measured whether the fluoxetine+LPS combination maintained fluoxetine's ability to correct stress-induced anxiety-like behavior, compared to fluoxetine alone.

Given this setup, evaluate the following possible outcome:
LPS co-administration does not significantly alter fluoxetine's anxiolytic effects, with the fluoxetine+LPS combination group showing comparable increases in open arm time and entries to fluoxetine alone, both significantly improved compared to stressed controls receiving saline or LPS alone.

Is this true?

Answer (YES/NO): NO